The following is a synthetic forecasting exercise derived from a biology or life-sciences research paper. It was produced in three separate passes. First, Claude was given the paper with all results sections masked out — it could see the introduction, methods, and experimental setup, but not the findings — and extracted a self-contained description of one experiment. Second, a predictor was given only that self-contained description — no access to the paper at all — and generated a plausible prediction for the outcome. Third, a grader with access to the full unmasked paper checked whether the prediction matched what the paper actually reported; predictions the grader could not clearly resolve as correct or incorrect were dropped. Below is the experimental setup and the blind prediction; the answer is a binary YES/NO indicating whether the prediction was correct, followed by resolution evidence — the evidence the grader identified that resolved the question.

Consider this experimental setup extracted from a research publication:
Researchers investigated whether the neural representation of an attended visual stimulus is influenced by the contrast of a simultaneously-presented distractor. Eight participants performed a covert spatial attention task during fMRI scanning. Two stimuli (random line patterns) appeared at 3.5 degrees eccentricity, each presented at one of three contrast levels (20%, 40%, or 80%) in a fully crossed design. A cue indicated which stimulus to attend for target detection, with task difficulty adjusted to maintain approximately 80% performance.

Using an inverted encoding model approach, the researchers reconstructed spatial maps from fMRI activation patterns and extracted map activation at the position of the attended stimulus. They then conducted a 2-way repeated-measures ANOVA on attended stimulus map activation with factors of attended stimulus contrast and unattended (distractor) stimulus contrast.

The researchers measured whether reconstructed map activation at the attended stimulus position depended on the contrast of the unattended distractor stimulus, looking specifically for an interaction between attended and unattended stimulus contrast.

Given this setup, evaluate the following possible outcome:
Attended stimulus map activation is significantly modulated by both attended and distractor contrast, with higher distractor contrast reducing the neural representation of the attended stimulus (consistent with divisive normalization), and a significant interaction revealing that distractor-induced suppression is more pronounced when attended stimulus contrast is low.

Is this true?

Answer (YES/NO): NO